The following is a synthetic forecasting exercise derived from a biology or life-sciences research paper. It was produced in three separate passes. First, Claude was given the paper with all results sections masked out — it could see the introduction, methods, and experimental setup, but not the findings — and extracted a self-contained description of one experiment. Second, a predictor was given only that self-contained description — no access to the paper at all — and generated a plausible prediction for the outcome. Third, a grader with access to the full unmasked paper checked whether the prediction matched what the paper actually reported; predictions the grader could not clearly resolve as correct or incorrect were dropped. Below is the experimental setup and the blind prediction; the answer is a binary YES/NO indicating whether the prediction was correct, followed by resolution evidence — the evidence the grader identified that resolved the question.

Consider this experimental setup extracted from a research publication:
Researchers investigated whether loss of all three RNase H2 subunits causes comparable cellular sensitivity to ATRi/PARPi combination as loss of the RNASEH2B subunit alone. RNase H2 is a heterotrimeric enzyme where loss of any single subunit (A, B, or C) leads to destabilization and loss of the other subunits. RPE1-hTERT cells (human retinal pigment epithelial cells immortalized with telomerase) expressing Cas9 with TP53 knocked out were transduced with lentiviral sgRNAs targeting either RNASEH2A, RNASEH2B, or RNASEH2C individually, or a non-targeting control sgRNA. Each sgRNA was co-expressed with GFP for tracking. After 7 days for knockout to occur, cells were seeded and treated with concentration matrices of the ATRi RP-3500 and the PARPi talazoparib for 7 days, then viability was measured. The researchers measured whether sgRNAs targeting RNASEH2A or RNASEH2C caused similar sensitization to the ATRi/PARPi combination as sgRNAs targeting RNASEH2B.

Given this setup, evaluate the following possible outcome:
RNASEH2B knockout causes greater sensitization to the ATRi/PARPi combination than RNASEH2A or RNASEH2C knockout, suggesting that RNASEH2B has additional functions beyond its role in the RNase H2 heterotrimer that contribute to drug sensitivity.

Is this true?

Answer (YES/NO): NO